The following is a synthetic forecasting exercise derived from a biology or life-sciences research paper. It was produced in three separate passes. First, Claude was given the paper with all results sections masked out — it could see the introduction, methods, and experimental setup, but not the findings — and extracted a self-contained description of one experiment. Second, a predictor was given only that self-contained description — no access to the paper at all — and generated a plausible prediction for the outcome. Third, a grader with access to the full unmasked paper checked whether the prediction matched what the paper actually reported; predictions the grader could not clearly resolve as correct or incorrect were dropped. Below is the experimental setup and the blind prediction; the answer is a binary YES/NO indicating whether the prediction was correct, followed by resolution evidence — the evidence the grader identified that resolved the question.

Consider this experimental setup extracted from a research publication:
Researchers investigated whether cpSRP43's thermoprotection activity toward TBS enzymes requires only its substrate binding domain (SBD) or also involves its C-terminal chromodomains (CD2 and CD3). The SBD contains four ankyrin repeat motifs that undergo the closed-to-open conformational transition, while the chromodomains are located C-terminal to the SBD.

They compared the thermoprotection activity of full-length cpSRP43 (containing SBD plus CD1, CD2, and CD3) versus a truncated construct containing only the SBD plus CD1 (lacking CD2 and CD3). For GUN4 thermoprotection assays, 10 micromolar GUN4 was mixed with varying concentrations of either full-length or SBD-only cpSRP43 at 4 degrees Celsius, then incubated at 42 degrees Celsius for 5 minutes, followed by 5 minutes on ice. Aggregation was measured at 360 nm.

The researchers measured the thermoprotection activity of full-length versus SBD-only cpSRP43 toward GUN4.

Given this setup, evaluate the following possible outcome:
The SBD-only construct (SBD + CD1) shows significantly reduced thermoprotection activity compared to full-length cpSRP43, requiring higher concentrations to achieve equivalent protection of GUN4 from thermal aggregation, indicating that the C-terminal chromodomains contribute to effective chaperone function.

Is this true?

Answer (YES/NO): YES